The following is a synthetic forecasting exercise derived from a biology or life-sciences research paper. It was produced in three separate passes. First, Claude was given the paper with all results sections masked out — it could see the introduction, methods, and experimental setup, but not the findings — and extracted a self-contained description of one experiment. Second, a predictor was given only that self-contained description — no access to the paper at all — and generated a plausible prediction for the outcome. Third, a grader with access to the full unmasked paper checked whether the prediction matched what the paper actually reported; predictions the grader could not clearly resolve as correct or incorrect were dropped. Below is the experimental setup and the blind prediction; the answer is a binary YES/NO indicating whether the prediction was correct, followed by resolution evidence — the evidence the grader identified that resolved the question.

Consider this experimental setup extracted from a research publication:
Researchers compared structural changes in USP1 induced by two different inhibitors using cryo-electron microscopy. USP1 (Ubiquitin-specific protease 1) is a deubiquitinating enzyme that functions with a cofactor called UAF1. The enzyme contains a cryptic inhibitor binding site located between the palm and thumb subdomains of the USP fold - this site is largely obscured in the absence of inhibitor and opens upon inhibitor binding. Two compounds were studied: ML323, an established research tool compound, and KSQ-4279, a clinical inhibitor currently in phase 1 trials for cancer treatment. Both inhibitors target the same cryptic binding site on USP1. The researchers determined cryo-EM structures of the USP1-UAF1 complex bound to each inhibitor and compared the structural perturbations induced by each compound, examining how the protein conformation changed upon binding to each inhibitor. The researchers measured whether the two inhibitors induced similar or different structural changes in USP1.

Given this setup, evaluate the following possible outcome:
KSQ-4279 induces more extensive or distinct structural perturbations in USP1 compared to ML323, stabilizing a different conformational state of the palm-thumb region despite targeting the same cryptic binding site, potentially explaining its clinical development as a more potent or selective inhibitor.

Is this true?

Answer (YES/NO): NO